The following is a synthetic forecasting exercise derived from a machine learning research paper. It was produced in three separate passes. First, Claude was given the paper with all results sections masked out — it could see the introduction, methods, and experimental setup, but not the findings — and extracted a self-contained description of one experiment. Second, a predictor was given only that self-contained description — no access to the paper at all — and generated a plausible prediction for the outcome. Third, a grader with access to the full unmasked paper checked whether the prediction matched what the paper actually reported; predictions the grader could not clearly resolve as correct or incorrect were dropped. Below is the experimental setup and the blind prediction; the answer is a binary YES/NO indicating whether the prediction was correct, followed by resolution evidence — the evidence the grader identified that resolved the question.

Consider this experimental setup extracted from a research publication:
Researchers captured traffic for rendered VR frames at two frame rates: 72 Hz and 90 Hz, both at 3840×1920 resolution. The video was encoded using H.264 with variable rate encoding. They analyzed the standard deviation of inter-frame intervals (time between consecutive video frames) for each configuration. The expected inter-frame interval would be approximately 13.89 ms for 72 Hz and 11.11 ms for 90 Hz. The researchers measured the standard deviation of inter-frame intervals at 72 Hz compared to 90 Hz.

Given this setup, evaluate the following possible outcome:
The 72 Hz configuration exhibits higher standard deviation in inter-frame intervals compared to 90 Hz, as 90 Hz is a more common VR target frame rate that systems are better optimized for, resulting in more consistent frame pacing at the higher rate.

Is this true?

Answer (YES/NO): YES